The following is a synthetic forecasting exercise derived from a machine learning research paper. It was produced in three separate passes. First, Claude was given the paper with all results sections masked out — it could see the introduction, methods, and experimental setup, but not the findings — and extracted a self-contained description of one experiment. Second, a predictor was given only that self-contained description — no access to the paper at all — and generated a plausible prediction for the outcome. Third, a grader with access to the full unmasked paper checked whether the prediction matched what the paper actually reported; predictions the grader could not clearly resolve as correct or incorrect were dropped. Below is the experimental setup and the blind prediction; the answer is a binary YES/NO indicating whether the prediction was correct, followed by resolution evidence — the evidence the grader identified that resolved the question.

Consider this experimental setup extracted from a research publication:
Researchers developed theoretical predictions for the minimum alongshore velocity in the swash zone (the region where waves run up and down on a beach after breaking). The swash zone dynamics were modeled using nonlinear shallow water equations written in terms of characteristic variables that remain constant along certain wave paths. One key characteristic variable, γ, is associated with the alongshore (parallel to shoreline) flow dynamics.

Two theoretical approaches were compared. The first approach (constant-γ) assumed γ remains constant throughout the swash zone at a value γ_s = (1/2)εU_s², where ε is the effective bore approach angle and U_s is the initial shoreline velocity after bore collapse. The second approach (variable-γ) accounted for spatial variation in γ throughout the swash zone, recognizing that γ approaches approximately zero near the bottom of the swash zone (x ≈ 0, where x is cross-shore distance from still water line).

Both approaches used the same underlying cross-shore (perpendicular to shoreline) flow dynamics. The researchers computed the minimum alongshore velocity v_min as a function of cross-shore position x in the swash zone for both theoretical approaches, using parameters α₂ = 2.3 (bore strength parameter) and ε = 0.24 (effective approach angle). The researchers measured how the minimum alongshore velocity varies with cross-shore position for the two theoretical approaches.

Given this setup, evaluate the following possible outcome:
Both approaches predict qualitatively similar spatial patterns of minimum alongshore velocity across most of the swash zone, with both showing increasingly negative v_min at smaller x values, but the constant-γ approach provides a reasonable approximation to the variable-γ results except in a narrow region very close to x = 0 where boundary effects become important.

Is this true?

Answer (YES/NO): NO